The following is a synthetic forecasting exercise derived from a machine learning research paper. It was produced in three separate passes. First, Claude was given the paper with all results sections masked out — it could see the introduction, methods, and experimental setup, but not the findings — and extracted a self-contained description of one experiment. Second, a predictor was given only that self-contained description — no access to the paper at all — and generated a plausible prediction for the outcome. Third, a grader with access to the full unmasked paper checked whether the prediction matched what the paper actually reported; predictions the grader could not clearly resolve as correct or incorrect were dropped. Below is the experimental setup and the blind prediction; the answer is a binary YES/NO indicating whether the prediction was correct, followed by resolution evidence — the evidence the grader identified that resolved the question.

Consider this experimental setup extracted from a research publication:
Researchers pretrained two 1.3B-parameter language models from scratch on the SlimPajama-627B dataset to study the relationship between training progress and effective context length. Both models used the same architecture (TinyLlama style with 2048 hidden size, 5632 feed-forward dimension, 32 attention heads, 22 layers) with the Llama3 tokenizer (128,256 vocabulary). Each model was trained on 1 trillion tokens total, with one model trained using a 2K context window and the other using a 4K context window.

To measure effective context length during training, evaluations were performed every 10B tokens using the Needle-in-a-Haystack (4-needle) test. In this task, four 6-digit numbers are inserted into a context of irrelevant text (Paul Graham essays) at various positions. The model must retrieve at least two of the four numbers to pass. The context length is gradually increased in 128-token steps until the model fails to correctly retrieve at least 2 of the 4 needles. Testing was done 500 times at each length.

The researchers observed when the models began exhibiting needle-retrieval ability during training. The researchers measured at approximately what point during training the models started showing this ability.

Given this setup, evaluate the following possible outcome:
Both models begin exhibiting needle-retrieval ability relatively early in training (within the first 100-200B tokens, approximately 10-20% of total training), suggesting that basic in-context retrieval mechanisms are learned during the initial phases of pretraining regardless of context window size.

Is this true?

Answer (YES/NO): NO